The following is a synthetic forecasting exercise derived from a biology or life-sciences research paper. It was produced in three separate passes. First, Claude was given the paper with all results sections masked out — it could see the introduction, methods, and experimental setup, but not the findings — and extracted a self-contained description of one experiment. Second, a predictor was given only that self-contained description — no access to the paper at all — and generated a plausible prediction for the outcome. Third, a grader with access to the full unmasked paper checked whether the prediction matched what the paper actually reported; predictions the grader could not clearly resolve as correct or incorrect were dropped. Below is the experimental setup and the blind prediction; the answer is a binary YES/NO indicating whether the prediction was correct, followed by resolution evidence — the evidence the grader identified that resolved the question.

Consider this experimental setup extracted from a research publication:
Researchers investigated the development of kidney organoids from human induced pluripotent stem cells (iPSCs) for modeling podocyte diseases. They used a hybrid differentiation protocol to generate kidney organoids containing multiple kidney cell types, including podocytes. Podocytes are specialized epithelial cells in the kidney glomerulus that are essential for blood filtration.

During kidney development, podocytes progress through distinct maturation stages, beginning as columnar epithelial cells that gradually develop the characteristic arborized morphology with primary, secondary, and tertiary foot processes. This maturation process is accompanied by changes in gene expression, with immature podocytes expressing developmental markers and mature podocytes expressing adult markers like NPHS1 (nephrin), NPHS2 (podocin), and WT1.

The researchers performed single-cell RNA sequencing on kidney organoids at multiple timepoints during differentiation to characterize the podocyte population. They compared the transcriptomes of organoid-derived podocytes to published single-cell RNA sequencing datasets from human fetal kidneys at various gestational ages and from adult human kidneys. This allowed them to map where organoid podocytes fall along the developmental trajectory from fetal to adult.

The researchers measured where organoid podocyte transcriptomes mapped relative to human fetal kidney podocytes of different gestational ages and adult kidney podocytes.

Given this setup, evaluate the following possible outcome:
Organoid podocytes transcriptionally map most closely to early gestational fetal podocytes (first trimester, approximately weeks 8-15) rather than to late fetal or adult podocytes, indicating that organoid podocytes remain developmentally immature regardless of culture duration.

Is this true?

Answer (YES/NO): NO